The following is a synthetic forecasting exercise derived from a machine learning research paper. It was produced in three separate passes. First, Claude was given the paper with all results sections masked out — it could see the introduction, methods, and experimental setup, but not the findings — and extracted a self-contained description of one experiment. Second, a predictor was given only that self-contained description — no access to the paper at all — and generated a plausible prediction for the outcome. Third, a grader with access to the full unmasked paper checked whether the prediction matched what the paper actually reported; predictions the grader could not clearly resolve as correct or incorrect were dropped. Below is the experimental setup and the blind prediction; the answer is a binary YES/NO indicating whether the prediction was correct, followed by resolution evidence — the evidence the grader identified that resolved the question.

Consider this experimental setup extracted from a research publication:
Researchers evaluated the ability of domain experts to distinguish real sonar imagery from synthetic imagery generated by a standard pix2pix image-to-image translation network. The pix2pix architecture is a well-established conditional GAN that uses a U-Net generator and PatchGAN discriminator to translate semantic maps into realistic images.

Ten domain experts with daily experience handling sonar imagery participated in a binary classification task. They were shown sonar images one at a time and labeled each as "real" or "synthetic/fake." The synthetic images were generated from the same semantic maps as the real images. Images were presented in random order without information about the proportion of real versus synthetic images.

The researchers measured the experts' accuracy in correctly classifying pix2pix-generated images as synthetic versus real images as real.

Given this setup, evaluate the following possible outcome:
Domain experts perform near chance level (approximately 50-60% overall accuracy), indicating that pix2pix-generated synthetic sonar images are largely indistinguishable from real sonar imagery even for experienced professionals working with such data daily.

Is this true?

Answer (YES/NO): NO